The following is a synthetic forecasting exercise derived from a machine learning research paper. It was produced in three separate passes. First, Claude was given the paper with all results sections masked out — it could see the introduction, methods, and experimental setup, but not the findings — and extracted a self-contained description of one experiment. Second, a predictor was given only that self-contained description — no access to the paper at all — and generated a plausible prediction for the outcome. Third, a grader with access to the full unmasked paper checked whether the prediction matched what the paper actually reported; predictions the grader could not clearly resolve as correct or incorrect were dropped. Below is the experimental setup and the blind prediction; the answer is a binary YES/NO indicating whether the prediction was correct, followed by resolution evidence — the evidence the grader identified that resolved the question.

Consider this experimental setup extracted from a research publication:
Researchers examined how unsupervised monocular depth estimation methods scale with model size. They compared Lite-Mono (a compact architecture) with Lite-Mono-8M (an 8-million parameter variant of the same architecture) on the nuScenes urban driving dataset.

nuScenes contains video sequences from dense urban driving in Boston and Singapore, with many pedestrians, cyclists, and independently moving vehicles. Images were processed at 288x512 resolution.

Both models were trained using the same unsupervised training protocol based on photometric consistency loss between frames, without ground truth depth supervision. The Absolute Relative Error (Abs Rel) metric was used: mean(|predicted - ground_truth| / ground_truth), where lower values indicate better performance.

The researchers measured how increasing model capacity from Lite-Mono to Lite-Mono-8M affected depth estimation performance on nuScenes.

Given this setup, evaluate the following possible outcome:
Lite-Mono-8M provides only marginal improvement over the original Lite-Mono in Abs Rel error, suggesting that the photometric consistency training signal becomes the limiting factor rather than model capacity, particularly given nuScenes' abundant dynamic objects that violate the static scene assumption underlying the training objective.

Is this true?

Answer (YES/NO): NO